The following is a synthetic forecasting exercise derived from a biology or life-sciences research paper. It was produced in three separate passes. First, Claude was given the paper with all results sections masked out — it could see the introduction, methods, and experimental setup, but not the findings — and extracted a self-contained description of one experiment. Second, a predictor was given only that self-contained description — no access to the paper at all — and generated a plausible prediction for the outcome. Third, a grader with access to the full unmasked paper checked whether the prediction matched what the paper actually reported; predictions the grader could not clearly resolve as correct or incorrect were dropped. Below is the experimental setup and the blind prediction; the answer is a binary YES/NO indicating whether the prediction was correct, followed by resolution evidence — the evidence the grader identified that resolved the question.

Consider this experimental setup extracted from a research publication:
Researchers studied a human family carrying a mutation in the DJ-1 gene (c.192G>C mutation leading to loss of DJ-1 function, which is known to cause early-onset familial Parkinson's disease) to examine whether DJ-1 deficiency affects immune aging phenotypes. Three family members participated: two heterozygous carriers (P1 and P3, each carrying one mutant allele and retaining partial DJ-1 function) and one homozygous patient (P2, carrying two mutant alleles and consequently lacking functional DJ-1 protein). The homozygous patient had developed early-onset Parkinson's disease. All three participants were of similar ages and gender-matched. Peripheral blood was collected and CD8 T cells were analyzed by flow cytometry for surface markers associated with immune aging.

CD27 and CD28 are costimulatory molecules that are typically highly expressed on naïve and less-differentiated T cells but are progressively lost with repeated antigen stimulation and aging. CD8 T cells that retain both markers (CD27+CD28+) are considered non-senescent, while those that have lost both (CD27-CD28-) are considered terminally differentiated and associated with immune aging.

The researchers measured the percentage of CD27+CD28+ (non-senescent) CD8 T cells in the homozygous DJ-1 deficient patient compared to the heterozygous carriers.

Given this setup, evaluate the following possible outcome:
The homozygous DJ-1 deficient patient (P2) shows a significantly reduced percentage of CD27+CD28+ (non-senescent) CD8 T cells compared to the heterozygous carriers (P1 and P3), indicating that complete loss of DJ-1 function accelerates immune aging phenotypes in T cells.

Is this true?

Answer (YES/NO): NO